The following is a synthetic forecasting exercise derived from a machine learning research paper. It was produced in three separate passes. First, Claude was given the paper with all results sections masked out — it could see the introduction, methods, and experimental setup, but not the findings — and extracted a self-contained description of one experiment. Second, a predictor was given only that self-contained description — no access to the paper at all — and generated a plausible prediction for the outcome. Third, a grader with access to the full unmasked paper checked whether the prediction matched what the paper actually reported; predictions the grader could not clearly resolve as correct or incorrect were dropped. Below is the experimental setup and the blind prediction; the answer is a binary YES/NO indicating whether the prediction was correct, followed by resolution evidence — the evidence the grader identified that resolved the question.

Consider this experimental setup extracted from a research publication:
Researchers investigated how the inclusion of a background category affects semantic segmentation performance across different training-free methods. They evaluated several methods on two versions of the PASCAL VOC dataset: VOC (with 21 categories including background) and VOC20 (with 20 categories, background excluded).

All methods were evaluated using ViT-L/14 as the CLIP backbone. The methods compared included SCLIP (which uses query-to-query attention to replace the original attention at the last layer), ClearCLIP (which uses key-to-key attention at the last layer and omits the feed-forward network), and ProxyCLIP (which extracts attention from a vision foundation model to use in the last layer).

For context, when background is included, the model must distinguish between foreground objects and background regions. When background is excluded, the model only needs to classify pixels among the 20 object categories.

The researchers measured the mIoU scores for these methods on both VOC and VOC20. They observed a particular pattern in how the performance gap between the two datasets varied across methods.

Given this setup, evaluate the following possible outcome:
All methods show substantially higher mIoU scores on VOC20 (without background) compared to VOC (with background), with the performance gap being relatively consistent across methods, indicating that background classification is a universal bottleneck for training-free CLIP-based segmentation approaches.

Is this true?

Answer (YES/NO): NO